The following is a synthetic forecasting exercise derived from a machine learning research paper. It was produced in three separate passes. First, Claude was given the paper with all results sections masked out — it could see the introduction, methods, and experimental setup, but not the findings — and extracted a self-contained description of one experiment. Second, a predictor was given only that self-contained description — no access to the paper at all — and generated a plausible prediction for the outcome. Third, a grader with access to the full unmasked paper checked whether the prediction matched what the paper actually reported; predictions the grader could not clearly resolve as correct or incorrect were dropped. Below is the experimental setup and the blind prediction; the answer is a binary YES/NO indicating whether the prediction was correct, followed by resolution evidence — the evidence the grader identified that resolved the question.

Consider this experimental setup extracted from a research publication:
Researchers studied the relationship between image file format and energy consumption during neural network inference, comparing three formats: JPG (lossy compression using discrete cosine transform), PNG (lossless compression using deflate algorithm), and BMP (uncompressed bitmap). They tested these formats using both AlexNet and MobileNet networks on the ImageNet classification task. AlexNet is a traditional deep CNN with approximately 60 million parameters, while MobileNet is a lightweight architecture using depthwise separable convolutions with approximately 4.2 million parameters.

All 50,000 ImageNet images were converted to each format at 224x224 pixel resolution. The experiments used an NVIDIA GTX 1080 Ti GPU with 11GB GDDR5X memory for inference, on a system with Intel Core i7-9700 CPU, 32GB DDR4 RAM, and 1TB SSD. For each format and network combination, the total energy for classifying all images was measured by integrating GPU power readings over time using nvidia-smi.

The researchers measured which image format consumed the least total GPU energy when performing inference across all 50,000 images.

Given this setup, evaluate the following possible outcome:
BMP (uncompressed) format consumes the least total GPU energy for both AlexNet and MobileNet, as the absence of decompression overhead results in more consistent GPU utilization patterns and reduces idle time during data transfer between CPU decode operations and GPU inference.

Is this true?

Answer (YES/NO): YES